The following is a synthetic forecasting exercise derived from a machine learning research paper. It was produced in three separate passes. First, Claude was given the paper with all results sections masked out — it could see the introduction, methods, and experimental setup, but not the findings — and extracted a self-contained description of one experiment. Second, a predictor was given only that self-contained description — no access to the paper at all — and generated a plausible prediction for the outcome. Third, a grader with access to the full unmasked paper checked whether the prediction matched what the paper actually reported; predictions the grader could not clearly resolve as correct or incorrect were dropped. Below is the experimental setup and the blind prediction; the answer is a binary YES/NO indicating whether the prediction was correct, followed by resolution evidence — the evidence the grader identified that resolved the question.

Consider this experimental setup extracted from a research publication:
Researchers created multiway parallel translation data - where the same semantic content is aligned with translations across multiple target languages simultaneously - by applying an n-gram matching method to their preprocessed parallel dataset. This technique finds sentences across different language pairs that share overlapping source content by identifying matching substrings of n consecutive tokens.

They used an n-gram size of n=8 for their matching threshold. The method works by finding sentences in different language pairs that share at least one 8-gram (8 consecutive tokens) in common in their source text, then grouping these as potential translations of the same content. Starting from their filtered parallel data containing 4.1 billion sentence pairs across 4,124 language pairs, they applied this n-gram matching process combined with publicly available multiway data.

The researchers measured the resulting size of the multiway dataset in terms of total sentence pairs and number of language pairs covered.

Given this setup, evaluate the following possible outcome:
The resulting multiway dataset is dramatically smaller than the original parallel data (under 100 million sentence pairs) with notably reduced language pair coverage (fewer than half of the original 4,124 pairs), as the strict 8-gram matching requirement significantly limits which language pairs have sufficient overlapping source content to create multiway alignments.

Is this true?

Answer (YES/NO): NO